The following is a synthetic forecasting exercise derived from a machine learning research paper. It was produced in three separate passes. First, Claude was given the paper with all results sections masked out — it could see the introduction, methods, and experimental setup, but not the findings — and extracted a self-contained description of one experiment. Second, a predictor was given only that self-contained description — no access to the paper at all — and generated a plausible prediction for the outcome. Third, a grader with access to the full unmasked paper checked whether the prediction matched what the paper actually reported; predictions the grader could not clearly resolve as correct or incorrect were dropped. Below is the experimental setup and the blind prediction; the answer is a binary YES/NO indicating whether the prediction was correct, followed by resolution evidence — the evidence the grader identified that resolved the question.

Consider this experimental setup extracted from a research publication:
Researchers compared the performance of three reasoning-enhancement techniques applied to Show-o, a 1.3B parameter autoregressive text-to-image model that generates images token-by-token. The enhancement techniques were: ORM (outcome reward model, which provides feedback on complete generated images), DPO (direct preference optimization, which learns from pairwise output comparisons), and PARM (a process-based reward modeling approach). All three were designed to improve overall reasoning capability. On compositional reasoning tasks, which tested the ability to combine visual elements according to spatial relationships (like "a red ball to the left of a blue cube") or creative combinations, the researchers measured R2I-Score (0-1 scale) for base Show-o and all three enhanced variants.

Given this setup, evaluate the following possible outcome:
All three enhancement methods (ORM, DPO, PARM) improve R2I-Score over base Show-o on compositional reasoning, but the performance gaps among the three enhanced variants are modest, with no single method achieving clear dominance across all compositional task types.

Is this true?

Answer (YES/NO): NO